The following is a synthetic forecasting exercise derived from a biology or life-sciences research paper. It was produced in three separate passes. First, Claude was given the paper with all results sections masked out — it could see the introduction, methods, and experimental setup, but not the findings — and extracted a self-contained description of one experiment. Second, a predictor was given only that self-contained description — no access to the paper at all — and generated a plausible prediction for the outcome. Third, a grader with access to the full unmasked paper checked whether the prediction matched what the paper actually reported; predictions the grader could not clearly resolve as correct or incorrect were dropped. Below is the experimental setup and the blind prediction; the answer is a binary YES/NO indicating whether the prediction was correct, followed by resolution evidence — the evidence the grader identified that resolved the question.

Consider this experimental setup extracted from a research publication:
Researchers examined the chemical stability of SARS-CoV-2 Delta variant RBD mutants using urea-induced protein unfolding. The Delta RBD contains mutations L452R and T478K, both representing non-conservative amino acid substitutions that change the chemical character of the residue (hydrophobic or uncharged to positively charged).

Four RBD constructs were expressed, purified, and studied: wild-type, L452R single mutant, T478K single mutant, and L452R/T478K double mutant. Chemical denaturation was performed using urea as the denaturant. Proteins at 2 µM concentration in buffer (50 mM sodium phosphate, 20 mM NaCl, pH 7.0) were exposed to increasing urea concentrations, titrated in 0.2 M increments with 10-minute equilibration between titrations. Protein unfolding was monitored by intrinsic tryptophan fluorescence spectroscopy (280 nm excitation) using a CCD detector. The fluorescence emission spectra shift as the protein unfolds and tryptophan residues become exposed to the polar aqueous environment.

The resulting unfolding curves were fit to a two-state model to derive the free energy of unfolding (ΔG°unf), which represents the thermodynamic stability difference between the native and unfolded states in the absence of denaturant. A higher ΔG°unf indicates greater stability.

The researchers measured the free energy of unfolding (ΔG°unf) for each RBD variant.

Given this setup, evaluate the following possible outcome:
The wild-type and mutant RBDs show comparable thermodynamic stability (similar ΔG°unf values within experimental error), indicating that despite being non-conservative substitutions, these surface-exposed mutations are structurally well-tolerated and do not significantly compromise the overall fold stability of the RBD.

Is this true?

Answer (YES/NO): YES